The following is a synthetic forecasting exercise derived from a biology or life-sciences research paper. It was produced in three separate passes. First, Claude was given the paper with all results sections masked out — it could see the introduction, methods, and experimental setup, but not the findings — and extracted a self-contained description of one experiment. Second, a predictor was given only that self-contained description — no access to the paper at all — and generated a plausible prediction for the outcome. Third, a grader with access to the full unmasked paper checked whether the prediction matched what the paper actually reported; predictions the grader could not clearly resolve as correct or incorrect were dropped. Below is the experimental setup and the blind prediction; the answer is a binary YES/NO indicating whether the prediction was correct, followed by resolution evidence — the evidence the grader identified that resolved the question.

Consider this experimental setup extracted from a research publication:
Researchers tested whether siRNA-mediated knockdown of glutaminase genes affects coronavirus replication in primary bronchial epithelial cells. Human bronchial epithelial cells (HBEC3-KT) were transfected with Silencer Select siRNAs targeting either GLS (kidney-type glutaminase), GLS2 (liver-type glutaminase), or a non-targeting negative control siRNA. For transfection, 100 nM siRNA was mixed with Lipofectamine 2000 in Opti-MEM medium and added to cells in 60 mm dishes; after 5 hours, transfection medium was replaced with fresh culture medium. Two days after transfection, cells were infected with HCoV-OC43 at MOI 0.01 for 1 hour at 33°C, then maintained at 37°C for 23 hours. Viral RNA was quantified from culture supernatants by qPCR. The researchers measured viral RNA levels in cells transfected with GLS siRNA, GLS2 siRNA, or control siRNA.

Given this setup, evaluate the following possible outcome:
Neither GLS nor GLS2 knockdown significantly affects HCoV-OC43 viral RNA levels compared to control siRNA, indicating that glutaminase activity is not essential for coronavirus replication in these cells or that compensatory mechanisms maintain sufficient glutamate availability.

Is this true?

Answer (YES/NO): NO